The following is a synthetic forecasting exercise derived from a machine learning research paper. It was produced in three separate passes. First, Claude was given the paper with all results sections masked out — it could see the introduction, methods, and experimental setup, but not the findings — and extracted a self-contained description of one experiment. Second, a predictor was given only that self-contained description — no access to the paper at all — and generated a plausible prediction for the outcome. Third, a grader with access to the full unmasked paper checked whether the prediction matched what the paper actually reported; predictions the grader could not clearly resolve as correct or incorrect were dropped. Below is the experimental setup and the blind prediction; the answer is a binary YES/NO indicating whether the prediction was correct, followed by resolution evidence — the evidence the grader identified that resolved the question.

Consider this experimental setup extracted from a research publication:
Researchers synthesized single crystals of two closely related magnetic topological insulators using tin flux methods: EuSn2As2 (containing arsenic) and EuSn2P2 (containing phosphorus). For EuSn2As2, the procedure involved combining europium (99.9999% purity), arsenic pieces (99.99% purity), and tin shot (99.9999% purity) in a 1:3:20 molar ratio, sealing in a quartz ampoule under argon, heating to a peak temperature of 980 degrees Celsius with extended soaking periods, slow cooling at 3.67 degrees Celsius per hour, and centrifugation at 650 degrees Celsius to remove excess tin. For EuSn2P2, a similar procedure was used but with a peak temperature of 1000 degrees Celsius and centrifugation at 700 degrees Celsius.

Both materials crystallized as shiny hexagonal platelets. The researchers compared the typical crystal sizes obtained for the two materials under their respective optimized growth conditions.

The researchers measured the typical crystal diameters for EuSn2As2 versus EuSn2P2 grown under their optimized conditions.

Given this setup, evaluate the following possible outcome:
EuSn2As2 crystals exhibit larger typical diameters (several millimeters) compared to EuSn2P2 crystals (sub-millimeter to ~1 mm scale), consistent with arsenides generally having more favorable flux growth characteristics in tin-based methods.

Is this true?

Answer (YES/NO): NO